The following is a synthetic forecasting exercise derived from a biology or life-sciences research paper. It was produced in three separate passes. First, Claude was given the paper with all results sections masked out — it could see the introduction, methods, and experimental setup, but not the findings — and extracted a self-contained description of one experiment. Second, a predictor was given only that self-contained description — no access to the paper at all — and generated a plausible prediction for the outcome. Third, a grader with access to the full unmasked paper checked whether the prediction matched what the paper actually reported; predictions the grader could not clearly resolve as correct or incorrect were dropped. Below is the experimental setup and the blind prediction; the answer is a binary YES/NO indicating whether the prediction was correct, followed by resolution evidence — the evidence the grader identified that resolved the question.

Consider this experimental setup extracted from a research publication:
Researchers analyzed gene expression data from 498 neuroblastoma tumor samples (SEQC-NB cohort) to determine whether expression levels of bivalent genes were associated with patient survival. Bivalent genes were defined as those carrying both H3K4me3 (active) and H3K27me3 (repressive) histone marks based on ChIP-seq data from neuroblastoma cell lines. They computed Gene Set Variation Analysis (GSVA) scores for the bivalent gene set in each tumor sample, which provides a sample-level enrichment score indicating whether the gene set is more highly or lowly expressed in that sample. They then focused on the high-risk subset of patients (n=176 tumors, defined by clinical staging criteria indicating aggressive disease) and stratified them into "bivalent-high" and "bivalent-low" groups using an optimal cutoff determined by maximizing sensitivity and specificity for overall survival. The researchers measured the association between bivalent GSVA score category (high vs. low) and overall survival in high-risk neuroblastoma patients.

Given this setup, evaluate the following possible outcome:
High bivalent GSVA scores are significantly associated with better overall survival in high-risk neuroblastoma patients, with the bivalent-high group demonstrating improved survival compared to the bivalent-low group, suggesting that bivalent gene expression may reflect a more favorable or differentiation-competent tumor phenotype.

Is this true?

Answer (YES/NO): YES